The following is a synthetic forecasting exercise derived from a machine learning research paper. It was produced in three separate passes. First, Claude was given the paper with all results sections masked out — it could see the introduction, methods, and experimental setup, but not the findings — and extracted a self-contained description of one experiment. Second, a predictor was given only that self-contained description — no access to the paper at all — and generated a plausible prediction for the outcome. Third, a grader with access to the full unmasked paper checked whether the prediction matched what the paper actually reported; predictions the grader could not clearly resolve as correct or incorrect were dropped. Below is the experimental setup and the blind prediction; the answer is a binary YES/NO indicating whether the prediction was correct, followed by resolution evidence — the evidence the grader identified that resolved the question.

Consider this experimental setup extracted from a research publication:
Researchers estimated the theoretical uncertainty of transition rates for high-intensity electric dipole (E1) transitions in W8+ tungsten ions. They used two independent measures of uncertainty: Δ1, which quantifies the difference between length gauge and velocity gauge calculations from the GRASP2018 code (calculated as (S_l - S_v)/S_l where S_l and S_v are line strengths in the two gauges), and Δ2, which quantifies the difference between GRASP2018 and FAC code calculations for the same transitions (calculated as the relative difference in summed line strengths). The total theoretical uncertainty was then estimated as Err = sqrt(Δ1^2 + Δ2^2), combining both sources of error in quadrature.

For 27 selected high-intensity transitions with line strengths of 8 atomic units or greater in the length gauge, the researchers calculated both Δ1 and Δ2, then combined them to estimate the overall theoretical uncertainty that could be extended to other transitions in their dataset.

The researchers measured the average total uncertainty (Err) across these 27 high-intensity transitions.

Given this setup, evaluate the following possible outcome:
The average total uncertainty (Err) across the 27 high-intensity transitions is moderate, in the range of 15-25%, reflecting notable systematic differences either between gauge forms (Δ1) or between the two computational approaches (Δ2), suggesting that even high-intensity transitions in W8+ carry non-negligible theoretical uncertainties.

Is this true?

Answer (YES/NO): NO